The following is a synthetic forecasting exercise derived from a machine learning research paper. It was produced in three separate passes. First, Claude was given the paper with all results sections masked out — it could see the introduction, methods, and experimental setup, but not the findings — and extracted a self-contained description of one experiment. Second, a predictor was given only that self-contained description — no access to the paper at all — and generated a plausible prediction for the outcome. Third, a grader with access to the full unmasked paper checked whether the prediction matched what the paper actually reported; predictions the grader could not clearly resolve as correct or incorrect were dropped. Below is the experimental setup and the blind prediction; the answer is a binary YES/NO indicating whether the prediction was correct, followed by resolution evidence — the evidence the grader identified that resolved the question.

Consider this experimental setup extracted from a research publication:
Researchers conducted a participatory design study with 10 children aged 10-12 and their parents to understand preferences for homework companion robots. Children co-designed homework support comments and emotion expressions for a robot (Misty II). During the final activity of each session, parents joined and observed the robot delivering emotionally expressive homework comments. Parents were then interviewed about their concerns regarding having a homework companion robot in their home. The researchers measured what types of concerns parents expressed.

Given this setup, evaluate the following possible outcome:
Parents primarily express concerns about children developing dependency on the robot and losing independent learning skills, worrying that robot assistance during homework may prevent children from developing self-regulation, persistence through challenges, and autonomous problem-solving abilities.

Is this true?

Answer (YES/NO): NO